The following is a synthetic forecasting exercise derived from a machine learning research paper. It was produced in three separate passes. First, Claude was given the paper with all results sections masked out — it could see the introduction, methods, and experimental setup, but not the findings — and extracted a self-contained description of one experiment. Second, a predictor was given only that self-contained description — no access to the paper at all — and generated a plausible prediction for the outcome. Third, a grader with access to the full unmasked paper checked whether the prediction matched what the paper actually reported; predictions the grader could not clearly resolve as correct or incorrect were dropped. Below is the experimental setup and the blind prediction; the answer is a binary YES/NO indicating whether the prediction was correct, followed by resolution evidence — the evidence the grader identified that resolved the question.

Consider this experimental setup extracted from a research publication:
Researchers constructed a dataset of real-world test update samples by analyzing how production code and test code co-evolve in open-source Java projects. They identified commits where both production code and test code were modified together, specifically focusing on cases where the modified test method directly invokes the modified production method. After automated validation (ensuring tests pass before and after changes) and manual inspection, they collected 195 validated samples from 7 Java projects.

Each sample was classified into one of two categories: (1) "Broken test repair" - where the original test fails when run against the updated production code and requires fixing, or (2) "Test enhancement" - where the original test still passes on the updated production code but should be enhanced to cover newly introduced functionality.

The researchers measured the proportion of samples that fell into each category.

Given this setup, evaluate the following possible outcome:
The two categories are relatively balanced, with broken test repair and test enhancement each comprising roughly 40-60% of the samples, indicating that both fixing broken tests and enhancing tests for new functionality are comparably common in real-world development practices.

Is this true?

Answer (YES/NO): NO